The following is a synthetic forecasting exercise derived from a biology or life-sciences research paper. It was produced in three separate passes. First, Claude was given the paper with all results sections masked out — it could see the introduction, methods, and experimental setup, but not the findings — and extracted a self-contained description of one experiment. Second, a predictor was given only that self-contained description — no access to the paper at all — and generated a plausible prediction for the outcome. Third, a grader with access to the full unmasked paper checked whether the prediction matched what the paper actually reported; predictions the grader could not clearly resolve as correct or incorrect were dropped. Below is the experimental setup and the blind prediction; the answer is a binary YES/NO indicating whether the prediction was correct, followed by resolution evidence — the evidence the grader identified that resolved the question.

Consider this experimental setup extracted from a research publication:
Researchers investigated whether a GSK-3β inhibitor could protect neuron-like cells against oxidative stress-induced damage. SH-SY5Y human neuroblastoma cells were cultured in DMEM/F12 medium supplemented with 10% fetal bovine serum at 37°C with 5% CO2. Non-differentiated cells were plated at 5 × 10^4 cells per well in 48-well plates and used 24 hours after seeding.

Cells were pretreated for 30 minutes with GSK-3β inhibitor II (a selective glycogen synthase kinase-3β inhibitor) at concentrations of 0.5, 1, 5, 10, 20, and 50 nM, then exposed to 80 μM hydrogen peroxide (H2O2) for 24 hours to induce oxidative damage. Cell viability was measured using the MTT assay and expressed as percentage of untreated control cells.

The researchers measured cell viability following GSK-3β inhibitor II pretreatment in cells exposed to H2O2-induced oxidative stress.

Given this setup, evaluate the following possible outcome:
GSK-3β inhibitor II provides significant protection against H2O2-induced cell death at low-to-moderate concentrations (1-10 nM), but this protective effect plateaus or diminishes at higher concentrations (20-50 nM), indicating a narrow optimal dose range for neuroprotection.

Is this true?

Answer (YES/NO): NO